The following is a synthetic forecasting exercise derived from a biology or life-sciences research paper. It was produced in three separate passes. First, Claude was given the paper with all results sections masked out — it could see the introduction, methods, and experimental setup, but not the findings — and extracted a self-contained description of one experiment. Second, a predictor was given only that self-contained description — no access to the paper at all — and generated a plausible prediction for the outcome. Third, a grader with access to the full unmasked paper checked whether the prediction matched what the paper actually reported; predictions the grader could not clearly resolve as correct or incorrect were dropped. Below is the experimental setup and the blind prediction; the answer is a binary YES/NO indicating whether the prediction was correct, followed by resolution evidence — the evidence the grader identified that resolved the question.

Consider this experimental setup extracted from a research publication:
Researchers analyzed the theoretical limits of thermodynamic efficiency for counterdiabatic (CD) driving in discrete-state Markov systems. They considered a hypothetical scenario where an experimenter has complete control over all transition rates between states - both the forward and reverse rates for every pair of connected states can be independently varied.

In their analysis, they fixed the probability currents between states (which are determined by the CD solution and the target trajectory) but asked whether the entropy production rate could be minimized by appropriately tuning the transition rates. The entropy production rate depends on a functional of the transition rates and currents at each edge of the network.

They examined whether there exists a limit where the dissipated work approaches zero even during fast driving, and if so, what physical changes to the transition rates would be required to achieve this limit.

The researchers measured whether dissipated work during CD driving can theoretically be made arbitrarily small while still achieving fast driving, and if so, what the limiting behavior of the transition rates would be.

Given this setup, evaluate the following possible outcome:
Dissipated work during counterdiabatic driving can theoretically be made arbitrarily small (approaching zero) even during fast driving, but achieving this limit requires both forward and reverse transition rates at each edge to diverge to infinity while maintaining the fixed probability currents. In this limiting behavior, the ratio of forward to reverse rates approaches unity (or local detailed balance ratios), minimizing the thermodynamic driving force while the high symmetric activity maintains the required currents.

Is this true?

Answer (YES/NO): YES